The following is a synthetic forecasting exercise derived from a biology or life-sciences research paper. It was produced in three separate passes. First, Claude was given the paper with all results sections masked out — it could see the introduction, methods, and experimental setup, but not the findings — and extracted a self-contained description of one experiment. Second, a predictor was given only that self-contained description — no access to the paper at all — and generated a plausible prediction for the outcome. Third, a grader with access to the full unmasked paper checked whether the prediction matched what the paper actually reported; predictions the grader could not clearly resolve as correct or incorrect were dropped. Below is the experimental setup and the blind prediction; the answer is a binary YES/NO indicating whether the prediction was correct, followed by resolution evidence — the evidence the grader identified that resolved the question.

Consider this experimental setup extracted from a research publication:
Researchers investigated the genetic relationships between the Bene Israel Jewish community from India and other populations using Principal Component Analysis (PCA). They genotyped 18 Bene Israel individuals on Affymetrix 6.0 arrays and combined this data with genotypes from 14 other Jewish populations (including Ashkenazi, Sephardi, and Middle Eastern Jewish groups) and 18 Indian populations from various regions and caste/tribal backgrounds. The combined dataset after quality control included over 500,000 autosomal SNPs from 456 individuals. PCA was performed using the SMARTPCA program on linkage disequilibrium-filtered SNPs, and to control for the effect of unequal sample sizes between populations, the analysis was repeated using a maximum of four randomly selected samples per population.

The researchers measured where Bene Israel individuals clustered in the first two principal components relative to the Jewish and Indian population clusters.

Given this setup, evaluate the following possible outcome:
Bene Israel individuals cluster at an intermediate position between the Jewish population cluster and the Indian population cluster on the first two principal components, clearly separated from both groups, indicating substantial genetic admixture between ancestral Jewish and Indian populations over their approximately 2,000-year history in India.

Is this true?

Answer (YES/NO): NO